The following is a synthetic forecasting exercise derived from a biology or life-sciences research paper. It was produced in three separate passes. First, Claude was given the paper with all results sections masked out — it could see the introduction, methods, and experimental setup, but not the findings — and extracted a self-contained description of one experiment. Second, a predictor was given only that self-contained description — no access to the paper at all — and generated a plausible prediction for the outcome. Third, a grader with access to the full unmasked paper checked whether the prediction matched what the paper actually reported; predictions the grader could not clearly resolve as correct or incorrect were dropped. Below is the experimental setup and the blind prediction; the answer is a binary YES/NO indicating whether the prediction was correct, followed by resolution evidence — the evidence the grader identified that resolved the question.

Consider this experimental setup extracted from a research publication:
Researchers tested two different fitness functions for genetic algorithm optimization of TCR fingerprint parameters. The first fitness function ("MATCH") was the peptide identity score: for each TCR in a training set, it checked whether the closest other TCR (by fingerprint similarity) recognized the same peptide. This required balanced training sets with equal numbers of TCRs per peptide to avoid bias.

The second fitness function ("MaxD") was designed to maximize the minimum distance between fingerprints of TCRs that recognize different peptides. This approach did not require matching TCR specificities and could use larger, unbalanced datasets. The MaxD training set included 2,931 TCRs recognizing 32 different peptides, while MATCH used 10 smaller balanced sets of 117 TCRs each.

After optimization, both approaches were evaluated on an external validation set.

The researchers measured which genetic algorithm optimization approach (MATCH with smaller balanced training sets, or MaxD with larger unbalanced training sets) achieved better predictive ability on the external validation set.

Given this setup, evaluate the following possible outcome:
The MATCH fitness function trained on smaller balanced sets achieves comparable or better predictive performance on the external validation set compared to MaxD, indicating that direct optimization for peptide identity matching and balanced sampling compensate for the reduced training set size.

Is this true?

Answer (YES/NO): YES